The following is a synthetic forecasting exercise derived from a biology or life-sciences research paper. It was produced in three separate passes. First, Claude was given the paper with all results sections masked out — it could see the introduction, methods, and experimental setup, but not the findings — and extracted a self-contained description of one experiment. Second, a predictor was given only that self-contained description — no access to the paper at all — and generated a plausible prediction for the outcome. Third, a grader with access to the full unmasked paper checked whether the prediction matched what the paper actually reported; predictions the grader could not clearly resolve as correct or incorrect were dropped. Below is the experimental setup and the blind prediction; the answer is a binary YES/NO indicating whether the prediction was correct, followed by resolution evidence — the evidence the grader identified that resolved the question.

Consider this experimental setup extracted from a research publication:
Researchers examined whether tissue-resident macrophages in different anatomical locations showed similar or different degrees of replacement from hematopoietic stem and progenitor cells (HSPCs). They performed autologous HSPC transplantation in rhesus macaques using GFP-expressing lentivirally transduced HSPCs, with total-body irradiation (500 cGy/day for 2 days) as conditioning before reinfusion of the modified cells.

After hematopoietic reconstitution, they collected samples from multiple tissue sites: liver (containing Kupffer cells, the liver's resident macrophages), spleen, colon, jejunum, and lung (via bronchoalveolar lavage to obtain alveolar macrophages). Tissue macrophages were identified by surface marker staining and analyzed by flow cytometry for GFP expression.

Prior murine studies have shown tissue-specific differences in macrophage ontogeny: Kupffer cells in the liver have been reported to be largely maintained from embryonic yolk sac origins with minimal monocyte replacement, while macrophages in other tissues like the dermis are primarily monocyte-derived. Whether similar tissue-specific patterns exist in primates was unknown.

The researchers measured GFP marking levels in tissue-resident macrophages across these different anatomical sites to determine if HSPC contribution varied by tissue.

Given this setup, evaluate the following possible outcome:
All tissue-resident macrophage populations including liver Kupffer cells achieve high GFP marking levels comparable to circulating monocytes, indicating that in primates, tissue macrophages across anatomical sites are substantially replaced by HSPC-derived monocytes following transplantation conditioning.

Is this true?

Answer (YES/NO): YES